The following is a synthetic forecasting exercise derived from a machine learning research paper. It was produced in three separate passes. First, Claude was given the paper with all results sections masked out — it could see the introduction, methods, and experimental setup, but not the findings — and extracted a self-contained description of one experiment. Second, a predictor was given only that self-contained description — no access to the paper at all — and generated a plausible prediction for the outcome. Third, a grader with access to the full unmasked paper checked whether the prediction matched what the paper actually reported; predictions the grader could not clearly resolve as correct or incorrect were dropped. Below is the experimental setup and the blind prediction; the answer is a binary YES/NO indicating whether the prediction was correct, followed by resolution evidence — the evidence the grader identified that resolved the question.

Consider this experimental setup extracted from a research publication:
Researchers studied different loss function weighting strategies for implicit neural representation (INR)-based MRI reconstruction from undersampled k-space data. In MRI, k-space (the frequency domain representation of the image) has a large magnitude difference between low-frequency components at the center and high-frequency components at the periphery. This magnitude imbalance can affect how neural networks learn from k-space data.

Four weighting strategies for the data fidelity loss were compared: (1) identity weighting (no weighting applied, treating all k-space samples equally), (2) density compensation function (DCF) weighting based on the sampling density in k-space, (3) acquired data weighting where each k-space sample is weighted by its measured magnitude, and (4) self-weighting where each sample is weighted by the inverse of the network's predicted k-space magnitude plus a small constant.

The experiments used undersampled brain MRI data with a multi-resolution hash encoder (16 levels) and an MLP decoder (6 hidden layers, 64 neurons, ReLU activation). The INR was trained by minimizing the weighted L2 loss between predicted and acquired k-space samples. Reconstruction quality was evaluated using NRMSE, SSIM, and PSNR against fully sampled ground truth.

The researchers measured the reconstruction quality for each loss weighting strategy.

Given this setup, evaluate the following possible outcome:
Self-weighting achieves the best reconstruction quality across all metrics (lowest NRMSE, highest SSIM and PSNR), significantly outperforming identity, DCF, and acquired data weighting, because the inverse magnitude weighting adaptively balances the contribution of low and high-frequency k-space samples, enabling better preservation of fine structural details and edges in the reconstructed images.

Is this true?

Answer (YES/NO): YES